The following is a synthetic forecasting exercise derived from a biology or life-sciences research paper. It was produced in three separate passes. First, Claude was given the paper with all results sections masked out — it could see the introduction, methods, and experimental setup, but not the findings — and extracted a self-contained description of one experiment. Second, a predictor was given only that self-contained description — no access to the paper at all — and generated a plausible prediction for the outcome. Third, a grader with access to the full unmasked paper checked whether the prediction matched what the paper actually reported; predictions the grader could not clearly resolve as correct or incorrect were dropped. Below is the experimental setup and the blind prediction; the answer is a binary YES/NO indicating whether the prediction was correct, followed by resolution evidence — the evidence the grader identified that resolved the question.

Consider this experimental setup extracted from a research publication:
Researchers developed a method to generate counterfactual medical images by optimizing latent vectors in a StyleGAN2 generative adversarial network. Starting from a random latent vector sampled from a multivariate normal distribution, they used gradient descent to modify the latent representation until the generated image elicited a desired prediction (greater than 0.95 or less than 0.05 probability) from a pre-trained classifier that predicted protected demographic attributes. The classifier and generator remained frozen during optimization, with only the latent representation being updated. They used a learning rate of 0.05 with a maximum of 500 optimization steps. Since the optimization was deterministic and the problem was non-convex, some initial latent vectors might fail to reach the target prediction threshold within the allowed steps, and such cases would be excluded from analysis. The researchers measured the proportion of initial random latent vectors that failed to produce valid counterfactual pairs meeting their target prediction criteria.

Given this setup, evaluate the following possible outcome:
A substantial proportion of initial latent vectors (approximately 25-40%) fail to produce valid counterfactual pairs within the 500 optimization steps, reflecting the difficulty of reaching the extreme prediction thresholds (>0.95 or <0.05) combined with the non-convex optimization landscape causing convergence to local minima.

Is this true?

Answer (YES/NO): YES